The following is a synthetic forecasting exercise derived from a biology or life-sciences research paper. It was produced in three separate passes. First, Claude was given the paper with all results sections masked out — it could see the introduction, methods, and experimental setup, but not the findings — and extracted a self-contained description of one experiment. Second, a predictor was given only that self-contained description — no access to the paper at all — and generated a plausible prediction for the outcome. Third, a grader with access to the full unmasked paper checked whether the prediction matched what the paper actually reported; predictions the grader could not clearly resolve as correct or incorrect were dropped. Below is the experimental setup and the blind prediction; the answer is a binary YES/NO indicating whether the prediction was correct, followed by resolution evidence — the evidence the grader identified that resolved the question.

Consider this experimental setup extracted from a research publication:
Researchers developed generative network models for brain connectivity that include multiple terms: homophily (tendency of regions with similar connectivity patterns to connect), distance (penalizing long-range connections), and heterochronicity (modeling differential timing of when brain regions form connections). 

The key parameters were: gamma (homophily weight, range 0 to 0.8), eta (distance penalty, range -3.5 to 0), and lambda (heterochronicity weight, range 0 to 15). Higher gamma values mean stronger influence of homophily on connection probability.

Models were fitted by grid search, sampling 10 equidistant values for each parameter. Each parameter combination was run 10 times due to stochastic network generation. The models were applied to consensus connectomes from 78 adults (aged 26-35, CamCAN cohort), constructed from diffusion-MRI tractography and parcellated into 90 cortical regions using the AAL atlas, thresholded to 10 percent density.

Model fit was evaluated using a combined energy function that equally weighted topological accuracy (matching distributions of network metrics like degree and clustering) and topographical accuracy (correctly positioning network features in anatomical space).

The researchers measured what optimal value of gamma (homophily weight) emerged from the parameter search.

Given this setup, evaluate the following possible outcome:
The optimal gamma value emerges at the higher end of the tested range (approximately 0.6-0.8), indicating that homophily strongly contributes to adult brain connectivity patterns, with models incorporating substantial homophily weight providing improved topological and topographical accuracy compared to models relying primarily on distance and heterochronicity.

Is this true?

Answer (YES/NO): NO